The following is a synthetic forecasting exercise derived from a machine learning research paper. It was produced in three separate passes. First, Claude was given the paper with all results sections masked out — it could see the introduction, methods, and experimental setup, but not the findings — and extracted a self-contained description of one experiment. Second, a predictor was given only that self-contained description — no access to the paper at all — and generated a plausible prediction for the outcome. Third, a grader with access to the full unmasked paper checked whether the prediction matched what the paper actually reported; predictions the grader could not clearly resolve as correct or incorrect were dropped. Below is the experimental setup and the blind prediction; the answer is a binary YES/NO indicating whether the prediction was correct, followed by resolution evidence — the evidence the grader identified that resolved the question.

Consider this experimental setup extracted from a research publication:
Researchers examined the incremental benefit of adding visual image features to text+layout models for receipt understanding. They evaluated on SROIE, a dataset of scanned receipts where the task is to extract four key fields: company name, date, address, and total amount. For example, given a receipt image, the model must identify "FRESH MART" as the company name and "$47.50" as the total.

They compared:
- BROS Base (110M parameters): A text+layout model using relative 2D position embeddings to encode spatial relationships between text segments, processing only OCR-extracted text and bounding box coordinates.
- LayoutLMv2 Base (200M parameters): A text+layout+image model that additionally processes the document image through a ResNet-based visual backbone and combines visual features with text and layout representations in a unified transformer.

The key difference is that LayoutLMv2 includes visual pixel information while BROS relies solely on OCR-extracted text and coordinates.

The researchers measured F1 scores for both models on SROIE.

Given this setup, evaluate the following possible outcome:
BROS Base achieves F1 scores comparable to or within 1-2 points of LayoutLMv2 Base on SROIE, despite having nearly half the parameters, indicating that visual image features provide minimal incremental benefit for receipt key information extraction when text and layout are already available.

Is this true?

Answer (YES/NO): YES